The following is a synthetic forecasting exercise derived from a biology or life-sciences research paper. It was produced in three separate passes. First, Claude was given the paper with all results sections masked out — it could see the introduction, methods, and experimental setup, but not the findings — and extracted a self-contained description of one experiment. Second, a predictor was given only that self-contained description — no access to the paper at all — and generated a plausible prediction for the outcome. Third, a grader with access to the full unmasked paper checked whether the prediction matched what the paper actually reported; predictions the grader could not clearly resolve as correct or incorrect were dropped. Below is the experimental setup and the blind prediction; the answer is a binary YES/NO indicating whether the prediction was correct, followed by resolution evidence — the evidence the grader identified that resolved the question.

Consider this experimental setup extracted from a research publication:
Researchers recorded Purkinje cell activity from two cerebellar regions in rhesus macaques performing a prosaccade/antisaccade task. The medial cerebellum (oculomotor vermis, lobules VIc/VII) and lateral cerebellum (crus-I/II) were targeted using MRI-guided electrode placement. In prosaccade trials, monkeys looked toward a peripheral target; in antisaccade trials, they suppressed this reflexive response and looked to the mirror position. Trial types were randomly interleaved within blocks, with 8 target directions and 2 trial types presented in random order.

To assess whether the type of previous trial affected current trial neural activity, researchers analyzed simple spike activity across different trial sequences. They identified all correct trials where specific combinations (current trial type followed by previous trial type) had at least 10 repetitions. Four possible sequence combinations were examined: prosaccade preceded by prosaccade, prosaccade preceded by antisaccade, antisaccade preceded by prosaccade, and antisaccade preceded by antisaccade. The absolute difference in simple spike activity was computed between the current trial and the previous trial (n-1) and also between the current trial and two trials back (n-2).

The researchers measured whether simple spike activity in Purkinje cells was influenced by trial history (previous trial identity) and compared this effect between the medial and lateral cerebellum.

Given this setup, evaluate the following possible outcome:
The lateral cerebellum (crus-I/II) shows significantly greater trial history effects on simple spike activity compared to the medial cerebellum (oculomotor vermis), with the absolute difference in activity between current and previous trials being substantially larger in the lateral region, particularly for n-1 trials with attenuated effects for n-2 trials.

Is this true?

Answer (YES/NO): NO